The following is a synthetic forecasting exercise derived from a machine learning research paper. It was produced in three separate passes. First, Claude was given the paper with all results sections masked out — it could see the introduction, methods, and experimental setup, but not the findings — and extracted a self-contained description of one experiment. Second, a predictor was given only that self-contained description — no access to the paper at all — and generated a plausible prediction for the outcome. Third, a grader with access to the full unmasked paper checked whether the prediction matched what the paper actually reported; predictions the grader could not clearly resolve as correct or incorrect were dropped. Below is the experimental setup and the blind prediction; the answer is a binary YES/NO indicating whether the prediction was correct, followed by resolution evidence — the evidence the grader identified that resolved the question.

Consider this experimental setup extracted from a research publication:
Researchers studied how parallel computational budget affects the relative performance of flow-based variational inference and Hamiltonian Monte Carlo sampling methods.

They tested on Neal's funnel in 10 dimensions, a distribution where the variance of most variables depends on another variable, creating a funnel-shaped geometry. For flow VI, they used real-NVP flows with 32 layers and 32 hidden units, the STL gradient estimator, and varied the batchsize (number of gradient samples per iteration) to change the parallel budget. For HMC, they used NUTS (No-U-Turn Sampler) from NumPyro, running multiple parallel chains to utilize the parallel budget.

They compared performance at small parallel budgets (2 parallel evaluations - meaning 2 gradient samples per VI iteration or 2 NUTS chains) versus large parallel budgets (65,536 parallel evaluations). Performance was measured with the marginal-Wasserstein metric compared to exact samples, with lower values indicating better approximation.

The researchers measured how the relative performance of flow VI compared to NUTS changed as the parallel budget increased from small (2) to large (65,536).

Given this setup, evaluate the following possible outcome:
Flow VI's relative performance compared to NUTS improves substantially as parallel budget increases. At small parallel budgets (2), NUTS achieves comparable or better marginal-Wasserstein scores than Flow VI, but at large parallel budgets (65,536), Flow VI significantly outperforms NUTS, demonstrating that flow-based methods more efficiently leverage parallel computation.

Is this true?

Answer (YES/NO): NO